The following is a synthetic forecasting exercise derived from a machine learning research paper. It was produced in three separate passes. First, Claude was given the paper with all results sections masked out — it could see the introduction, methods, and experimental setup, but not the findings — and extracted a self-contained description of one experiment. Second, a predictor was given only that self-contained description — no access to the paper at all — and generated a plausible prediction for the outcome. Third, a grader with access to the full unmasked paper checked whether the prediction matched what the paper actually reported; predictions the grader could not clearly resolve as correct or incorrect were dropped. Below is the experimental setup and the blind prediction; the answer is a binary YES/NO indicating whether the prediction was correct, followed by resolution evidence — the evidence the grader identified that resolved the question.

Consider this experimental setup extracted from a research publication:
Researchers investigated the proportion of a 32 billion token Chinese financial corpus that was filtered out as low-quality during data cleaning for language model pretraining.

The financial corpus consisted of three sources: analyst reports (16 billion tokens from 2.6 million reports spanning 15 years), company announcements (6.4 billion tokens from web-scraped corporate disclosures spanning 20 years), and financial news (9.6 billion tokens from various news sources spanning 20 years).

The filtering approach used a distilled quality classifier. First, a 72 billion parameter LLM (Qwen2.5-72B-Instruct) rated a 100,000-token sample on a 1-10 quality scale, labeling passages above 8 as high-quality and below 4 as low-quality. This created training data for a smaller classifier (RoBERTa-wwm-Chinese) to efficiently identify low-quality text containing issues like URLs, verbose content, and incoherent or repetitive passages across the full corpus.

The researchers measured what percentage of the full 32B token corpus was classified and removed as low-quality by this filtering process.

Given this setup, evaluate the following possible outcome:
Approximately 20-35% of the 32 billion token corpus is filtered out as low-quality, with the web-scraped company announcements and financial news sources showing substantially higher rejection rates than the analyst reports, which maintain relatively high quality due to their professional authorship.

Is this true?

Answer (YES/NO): NO